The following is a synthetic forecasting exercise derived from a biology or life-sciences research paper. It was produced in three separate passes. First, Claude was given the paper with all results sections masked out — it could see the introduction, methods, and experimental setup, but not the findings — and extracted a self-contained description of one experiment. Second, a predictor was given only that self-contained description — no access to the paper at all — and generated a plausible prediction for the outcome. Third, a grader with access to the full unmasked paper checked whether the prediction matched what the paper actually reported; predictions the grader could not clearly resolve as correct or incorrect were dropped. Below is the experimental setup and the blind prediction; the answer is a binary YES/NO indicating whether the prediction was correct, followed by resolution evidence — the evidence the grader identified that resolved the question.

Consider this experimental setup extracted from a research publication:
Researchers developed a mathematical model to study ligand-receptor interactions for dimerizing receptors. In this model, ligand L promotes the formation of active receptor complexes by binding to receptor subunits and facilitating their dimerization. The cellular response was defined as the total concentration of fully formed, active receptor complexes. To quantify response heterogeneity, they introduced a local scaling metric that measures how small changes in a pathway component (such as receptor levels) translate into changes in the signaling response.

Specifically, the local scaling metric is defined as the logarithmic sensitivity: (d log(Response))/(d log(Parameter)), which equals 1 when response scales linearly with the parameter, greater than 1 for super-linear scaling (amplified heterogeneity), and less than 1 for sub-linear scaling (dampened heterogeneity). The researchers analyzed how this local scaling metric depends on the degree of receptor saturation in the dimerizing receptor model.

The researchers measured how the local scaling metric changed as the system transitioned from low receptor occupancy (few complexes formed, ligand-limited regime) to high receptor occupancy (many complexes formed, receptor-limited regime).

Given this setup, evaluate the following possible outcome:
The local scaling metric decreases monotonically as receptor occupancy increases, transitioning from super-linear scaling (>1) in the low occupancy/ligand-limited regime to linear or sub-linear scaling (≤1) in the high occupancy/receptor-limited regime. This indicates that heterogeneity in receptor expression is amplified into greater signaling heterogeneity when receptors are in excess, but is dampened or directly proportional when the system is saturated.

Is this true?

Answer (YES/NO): YES